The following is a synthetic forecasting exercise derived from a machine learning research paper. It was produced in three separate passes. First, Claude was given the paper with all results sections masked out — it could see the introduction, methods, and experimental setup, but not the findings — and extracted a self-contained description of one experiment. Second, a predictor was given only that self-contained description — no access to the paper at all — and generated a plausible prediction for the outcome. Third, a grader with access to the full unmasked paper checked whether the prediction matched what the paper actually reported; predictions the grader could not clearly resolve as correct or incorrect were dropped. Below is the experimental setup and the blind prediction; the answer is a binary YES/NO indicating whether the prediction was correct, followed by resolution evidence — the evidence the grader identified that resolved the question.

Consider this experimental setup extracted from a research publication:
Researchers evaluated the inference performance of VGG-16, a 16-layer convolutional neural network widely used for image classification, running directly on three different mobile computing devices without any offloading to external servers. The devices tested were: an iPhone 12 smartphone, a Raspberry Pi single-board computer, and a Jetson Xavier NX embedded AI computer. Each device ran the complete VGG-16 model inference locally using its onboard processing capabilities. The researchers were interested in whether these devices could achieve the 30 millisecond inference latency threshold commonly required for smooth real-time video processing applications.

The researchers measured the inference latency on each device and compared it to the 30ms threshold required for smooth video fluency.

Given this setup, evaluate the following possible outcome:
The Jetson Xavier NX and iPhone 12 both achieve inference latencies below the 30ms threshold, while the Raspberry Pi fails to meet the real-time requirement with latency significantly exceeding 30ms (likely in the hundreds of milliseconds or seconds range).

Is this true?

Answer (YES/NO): NO